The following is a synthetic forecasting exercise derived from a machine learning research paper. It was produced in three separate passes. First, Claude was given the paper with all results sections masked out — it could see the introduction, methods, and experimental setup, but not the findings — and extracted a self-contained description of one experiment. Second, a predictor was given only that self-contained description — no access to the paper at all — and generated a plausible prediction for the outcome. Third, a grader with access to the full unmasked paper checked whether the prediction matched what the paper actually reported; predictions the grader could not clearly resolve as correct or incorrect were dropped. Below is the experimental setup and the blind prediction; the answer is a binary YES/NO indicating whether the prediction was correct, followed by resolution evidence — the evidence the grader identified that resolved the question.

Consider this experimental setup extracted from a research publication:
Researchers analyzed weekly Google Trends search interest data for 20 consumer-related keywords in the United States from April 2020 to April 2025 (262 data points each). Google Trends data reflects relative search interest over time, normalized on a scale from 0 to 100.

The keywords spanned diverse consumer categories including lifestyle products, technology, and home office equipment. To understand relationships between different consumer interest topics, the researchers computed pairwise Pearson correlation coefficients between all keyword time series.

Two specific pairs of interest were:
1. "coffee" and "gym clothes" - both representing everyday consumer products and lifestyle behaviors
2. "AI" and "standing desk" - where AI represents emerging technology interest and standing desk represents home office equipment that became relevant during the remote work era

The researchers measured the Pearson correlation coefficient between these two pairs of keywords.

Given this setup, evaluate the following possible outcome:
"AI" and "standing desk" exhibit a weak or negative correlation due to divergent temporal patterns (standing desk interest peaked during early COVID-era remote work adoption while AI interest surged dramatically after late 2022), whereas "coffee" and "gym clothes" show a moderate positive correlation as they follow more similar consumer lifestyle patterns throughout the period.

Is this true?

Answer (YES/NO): NO